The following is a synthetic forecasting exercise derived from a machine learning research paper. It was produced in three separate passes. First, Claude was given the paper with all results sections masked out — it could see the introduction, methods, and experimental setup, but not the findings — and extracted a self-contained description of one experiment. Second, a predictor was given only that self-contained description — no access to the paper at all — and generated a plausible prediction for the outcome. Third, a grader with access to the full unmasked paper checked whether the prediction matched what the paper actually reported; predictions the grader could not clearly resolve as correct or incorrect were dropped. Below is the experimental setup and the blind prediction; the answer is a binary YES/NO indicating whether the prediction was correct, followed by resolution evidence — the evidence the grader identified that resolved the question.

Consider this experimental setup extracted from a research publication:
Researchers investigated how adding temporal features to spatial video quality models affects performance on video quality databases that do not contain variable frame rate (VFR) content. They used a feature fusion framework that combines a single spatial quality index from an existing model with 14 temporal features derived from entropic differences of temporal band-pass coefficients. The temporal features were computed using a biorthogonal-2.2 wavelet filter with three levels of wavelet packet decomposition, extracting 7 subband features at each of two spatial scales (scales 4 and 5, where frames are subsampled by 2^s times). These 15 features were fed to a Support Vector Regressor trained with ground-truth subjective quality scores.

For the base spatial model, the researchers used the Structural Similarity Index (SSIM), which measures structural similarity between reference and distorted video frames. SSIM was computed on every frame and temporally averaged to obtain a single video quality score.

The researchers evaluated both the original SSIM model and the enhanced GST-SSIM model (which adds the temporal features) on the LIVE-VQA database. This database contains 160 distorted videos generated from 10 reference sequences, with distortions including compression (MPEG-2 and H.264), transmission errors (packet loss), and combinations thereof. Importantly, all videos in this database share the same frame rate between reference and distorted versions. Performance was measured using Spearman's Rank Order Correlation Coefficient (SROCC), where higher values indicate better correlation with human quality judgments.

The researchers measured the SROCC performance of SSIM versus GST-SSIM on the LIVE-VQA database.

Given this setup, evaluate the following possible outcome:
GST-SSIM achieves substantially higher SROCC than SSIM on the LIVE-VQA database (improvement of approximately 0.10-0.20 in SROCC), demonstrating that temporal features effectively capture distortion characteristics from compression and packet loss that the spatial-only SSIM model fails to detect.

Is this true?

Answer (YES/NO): NO